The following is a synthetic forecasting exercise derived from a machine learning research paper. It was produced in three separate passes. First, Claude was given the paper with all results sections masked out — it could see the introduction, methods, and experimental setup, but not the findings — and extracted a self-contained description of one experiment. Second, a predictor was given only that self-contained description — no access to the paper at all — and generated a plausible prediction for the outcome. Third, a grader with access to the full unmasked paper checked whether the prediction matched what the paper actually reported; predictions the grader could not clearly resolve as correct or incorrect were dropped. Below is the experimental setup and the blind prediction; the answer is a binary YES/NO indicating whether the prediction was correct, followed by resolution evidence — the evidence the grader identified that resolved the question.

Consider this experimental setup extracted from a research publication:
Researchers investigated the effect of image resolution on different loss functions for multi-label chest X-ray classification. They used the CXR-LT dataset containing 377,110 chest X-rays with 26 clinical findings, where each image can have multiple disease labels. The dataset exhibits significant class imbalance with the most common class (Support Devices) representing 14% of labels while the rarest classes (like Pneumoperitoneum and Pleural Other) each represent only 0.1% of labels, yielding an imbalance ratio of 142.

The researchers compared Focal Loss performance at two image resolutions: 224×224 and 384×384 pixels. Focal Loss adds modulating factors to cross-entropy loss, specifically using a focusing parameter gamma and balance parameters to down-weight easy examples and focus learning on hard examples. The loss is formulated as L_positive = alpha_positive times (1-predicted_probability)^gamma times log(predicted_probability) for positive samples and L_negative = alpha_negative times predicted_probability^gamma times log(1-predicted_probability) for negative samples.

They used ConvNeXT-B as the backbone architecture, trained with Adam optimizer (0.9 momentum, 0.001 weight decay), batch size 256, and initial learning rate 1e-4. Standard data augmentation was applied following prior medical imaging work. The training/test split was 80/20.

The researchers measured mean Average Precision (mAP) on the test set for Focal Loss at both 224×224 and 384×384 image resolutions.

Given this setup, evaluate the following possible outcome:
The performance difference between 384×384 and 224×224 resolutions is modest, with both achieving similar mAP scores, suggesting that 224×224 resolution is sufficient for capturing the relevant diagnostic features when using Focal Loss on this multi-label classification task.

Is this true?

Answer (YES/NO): NO